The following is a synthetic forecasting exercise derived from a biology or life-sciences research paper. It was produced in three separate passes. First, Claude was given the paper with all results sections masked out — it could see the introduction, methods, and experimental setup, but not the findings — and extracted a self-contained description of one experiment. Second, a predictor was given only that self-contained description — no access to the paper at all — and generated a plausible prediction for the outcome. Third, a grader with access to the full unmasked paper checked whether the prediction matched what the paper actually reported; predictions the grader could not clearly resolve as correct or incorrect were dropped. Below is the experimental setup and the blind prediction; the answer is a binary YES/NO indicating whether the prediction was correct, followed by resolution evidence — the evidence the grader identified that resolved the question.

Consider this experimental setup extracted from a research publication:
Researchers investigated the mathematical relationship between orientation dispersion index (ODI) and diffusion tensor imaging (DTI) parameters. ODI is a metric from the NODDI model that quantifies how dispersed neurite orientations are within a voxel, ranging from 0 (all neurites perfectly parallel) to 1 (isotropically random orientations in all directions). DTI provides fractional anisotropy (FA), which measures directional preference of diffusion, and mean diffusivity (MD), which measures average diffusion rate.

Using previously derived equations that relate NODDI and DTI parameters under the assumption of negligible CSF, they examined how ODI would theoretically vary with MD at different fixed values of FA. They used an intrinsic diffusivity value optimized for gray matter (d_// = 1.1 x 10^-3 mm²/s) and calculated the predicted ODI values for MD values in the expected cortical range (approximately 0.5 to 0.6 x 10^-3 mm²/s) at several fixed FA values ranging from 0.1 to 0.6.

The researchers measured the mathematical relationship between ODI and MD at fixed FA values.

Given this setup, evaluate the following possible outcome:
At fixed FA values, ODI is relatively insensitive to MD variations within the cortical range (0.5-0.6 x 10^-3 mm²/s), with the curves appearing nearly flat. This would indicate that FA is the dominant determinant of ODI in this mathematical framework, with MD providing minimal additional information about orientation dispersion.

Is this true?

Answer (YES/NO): NO